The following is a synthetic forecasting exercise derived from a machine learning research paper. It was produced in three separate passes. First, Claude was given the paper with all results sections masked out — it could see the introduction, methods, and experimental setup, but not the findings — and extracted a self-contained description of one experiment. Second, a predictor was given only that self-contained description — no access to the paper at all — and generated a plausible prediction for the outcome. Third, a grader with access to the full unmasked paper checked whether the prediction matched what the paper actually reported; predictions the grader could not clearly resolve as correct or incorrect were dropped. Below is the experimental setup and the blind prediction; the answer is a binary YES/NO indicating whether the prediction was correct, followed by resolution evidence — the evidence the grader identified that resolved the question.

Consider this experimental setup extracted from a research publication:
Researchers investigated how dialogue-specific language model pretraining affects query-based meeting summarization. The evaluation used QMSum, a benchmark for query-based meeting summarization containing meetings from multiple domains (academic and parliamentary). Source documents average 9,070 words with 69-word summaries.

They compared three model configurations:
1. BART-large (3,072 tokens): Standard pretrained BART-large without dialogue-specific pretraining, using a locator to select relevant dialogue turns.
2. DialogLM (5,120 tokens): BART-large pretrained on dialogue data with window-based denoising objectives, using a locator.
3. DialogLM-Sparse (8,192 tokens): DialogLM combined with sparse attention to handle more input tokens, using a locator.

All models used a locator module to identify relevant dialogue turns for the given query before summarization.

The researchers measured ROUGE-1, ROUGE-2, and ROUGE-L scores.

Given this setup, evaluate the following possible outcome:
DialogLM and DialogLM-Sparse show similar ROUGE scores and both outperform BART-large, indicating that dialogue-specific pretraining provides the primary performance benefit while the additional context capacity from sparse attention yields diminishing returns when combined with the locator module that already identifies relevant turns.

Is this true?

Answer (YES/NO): YES